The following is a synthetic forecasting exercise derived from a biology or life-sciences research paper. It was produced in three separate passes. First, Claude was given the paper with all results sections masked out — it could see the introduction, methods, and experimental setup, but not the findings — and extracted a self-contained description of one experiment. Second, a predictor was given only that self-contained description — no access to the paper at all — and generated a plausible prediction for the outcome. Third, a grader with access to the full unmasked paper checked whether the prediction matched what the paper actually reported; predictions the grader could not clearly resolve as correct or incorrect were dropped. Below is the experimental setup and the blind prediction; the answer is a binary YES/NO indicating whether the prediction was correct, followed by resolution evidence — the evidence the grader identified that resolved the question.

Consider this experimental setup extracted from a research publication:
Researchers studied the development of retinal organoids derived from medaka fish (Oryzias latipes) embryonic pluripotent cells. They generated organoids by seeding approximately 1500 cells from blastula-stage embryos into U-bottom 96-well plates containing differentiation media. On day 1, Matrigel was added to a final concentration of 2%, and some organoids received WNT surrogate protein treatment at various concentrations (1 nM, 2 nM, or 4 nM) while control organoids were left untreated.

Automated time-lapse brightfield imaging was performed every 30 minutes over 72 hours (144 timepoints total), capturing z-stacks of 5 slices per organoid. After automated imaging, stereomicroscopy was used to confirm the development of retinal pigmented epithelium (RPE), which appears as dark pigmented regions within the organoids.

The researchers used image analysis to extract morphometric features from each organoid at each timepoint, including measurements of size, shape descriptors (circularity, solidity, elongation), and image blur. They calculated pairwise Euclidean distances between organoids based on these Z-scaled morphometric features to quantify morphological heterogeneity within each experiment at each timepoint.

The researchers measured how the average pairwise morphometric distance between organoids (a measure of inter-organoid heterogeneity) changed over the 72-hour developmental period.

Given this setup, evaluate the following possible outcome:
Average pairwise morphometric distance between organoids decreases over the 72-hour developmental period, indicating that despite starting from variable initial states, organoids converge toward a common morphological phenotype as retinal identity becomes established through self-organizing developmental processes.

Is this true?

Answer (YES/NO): NO